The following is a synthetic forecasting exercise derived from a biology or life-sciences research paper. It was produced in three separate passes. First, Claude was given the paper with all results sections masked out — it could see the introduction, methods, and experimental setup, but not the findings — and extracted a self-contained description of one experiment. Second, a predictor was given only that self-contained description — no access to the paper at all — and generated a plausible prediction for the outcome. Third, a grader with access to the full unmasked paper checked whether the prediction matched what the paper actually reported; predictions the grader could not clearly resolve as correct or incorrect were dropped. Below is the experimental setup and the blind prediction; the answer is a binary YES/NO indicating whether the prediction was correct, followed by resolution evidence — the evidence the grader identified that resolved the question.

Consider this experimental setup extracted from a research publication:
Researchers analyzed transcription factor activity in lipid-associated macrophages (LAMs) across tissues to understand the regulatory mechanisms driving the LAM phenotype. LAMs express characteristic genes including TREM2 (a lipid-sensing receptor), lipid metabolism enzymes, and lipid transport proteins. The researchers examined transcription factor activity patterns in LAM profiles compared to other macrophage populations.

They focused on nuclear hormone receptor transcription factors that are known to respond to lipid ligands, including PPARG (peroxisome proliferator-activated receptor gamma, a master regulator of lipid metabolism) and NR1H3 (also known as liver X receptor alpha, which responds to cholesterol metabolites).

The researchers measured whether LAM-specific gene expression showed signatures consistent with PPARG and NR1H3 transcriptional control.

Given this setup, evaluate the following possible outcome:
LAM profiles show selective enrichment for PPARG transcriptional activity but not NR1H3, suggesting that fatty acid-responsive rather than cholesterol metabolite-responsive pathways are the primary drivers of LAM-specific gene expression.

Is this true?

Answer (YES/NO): NO